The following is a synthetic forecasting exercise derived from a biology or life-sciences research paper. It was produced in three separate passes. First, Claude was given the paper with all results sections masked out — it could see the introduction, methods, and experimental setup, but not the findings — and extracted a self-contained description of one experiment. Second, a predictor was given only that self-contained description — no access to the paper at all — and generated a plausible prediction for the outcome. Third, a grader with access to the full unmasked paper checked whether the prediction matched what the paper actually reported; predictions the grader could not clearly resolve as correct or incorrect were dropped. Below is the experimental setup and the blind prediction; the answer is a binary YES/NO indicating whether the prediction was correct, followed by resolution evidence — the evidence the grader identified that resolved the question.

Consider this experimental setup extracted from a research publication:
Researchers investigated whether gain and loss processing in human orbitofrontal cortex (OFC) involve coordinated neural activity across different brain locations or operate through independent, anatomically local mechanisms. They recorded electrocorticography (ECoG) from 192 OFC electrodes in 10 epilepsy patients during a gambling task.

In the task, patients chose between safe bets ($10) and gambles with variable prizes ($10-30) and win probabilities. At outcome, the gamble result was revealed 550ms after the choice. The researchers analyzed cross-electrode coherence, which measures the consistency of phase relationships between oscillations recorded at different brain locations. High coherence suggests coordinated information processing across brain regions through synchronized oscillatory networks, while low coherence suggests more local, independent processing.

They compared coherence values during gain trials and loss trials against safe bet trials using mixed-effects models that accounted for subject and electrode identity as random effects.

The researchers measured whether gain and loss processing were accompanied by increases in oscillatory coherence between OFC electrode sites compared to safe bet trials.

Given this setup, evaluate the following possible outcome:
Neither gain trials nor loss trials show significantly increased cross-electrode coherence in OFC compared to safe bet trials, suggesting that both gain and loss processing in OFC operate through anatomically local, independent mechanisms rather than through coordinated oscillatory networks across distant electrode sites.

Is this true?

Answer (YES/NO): NO